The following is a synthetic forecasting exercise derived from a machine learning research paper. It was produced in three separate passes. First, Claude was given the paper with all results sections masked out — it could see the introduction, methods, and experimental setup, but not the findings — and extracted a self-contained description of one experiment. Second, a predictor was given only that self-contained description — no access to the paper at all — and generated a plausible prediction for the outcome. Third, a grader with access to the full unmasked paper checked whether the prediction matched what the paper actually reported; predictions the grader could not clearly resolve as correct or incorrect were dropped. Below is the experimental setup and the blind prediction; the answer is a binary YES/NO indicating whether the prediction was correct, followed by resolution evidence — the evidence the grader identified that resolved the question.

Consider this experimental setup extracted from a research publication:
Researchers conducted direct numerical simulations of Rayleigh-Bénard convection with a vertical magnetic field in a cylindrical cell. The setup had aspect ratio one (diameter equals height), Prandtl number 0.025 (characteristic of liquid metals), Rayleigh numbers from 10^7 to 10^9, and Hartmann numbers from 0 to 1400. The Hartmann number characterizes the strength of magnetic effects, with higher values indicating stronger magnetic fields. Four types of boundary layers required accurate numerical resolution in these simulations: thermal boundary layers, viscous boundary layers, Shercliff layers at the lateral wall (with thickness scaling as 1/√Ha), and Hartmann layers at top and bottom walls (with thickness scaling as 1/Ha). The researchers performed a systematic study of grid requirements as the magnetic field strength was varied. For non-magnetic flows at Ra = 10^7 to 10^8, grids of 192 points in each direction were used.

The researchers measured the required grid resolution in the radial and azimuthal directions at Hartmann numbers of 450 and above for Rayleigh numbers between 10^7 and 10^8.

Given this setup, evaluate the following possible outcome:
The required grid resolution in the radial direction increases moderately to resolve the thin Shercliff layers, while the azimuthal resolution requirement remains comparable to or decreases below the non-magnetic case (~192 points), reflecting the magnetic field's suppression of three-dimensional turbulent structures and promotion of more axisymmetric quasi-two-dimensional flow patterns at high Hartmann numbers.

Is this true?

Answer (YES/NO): NO